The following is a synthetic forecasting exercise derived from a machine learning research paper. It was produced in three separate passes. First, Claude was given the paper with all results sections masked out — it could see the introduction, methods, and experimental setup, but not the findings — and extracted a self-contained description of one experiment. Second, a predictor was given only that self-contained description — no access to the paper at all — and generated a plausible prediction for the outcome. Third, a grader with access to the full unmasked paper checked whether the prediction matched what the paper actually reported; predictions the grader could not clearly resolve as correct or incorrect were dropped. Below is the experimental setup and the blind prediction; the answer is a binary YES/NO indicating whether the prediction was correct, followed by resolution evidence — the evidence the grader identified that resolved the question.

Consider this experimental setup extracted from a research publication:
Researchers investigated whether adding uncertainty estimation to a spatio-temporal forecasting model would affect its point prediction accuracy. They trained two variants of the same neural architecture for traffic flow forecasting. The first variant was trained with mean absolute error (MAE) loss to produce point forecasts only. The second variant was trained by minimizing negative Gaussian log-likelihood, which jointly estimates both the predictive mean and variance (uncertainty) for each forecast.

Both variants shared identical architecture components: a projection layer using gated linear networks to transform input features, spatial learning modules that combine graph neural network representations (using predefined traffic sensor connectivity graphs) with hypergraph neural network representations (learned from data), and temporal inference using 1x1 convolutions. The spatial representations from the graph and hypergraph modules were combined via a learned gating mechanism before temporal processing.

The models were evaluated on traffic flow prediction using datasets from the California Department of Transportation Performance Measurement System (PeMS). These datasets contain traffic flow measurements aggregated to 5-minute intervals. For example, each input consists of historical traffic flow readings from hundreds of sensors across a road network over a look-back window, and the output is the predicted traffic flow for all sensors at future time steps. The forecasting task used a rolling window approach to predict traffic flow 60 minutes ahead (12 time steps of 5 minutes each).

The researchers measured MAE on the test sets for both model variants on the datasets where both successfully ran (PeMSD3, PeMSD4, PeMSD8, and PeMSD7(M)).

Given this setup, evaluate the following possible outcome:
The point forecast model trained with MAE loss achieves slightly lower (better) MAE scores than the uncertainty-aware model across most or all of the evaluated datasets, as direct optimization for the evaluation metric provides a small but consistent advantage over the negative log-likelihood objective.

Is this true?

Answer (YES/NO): YES